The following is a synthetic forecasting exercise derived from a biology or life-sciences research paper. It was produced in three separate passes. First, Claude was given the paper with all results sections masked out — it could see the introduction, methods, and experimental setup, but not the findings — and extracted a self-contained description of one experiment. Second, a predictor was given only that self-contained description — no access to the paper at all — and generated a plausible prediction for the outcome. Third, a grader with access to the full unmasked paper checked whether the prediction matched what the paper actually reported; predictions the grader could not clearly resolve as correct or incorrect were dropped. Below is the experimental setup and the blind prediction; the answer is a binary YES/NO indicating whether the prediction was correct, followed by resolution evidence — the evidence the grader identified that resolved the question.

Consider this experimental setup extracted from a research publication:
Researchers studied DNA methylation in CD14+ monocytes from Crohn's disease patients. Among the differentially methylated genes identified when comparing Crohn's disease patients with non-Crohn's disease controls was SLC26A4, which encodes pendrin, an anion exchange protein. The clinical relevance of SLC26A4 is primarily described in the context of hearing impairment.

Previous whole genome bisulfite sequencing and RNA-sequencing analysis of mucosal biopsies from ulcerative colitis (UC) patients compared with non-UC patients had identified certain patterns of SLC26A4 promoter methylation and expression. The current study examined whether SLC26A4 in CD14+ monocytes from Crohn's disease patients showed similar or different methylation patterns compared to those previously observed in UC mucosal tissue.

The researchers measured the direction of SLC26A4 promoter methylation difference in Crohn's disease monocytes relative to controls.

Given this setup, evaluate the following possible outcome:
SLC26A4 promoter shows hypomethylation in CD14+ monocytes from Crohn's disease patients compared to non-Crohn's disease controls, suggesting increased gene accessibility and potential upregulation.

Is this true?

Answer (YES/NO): NO